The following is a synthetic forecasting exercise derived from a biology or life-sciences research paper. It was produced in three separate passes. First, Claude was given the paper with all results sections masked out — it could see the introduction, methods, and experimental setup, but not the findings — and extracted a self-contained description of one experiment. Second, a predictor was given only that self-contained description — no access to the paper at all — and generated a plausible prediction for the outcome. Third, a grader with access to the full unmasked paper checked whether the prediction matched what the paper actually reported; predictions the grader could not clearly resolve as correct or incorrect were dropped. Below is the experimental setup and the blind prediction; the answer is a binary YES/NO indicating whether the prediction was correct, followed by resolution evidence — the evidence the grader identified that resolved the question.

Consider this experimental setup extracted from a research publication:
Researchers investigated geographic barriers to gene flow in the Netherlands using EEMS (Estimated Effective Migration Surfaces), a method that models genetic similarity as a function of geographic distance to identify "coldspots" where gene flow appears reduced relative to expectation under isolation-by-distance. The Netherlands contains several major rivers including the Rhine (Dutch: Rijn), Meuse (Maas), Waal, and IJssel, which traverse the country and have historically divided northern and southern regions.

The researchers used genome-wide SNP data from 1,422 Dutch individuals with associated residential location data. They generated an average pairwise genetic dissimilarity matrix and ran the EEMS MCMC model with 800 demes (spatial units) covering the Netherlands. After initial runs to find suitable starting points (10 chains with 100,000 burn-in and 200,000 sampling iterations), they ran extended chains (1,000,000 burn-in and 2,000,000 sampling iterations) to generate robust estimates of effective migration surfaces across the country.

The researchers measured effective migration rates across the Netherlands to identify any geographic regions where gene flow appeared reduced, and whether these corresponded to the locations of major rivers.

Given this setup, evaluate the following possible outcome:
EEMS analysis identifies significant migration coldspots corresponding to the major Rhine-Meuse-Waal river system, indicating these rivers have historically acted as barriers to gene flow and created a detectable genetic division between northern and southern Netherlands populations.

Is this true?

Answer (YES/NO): YES